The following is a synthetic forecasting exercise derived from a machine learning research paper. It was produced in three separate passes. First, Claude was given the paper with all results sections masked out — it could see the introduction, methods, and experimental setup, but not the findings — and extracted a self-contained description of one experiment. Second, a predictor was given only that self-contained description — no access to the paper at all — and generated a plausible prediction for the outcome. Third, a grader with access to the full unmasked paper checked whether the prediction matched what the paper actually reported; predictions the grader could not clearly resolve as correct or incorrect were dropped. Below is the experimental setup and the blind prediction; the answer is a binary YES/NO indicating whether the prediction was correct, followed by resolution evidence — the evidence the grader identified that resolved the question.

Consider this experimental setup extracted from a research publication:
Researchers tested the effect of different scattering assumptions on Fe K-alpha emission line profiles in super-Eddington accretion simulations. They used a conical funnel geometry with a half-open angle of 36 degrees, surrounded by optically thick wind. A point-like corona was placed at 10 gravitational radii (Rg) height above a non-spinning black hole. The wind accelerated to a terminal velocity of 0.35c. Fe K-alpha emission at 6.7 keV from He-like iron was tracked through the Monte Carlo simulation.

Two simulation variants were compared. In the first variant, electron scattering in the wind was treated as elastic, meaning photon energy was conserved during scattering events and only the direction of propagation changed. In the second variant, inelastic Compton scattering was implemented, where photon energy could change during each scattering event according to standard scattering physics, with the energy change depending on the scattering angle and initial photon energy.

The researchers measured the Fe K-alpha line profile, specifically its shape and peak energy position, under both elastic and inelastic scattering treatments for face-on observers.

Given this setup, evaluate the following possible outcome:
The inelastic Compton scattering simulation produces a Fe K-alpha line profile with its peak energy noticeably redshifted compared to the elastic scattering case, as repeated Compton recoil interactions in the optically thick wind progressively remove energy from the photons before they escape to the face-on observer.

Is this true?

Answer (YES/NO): NO